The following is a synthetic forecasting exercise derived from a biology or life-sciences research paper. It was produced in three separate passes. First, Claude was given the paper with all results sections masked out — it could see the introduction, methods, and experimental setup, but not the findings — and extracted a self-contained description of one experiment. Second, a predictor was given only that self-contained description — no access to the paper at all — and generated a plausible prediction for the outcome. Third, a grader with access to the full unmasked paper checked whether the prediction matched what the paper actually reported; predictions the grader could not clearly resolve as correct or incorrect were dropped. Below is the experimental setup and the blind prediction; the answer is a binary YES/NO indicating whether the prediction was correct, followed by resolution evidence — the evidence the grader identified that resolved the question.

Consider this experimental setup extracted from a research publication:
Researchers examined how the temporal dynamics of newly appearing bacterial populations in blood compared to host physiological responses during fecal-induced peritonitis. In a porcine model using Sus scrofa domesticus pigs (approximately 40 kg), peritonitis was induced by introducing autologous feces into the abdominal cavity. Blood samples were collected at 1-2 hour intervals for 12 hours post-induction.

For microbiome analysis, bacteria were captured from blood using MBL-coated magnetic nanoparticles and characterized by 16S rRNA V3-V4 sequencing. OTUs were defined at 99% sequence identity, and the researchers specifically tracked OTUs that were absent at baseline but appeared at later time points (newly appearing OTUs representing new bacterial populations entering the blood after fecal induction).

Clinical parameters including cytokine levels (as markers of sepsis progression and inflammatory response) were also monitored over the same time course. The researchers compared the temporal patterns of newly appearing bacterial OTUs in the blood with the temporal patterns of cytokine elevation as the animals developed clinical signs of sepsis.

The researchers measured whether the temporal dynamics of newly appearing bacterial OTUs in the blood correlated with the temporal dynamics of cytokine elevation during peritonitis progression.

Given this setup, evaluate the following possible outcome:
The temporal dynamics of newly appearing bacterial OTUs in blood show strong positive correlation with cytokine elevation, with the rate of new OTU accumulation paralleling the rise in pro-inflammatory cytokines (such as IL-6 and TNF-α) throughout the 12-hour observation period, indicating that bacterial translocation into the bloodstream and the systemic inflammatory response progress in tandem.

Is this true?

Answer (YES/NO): NO